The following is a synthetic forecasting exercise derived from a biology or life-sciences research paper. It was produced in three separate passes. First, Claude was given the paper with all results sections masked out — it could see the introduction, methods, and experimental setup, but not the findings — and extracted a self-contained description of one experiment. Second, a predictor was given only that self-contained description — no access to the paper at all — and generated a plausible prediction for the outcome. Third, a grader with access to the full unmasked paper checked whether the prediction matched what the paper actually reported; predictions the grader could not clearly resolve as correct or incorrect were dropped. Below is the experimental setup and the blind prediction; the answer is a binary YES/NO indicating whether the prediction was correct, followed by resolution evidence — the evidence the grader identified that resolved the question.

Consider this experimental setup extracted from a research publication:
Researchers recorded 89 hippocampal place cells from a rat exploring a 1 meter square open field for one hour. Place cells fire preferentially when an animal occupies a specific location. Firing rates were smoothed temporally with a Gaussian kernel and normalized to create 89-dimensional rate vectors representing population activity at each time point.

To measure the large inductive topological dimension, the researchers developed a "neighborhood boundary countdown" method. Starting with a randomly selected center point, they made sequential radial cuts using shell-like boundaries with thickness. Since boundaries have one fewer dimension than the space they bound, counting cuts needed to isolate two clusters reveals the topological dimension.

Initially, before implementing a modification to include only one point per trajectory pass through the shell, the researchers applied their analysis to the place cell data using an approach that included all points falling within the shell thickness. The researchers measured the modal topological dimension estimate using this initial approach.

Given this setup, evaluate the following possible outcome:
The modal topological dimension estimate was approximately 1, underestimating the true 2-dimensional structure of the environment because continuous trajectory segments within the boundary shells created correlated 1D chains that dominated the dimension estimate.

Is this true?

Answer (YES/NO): NO